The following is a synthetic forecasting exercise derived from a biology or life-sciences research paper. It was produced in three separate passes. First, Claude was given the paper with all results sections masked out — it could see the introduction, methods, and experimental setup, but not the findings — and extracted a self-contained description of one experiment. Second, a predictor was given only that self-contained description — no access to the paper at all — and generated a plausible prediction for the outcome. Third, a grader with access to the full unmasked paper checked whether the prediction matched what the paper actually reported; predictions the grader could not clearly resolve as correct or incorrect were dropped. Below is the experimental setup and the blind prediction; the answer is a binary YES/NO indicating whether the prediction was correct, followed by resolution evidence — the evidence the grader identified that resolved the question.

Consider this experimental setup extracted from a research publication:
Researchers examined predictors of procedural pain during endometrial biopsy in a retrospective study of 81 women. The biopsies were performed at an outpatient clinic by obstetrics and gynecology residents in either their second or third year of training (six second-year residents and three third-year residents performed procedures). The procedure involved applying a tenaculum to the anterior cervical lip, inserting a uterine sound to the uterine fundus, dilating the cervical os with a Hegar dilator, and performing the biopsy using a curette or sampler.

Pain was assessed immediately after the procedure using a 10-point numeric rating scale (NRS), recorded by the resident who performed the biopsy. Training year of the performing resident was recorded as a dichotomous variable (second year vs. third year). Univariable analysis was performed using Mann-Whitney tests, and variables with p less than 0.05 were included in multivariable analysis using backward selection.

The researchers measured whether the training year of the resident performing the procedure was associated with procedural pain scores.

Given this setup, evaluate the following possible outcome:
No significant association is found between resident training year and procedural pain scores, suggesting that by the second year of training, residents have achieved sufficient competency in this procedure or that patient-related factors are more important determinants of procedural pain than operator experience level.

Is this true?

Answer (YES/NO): NO